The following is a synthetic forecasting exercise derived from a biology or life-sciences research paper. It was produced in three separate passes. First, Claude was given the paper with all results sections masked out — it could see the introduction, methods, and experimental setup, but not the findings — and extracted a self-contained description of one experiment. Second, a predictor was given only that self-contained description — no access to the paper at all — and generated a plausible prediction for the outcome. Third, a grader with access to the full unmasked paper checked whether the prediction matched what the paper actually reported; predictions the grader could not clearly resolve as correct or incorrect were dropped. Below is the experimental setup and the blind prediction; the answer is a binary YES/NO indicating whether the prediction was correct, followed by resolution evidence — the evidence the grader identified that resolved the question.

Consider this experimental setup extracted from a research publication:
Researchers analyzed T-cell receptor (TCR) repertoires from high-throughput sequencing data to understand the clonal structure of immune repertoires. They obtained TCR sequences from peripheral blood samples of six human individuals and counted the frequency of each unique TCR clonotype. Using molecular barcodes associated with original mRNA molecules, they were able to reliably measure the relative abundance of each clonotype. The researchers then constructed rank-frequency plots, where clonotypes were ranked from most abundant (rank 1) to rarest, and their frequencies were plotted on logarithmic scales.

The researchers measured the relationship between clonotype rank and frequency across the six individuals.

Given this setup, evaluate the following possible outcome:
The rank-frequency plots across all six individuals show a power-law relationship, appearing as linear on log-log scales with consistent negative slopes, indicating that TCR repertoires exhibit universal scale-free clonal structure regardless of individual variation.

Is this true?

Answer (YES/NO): YES